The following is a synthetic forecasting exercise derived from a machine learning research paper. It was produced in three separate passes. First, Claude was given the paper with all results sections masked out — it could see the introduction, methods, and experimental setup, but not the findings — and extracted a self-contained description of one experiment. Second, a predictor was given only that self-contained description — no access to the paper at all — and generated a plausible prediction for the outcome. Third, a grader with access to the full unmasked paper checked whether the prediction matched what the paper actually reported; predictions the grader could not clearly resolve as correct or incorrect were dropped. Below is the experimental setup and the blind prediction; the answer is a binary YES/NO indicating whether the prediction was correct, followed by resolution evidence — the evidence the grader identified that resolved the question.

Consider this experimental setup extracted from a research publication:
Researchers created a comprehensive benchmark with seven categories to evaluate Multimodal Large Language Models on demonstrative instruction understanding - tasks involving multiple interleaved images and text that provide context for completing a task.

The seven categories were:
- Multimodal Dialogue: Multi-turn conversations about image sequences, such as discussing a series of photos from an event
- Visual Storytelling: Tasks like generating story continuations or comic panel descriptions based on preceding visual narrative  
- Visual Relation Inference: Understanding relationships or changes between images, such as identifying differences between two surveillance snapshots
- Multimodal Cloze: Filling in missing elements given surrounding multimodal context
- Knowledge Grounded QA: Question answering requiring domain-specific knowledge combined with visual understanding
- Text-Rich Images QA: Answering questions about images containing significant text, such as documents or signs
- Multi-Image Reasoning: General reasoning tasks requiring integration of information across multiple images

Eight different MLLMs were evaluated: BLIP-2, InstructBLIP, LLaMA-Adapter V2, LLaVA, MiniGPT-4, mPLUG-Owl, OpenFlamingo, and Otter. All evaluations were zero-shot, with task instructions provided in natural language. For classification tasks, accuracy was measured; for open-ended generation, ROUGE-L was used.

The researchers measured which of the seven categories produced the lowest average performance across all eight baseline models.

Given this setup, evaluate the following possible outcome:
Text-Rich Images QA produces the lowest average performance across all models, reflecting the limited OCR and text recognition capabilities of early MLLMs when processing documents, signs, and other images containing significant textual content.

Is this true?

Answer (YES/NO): NO